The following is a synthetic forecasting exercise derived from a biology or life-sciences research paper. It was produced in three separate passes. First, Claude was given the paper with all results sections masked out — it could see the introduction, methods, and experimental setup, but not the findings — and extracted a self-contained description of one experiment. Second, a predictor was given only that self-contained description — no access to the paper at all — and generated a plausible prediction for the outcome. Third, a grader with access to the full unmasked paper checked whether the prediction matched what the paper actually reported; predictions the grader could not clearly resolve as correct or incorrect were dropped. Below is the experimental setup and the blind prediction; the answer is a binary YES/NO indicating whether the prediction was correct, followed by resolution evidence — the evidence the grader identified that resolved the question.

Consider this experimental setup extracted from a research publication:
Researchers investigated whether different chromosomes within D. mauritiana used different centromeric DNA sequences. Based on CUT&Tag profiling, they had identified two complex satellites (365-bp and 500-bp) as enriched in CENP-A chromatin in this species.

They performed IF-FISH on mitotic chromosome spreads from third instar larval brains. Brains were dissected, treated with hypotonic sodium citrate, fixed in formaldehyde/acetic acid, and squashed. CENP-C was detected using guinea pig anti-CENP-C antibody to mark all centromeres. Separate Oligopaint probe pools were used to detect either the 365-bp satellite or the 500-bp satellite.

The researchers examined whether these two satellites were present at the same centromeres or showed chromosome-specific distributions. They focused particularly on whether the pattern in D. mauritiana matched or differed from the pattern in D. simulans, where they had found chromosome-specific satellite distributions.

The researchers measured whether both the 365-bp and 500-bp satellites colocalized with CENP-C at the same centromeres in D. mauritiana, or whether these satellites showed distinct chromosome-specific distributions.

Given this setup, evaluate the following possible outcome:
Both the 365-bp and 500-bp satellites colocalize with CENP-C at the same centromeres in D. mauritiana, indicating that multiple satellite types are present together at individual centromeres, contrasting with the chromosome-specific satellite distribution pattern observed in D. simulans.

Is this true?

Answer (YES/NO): NO